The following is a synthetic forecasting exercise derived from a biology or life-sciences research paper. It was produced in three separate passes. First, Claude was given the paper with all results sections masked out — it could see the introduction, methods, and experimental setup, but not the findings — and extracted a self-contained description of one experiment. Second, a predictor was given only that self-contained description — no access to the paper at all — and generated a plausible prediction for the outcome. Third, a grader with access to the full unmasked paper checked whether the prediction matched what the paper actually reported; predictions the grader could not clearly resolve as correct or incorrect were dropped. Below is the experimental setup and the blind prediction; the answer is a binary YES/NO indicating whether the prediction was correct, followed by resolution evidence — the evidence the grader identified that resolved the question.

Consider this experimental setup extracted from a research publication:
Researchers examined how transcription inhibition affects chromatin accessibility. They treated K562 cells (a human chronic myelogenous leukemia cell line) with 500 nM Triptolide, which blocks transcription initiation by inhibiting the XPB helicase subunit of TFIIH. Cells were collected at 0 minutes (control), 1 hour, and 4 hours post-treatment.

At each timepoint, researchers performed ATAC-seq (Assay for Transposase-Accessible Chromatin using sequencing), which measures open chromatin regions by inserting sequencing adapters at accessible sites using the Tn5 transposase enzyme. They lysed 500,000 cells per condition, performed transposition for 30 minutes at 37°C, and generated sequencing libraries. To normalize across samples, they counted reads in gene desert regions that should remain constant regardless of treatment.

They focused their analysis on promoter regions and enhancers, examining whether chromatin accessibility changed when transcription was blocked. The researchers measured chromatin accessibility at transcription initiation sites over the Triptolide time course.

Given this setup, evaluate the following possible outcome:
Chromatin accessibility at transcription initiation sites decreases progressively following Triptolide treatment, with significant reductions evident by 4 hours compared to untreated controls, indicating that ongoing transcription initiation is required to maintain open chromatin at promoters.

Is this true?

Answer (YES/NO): NO